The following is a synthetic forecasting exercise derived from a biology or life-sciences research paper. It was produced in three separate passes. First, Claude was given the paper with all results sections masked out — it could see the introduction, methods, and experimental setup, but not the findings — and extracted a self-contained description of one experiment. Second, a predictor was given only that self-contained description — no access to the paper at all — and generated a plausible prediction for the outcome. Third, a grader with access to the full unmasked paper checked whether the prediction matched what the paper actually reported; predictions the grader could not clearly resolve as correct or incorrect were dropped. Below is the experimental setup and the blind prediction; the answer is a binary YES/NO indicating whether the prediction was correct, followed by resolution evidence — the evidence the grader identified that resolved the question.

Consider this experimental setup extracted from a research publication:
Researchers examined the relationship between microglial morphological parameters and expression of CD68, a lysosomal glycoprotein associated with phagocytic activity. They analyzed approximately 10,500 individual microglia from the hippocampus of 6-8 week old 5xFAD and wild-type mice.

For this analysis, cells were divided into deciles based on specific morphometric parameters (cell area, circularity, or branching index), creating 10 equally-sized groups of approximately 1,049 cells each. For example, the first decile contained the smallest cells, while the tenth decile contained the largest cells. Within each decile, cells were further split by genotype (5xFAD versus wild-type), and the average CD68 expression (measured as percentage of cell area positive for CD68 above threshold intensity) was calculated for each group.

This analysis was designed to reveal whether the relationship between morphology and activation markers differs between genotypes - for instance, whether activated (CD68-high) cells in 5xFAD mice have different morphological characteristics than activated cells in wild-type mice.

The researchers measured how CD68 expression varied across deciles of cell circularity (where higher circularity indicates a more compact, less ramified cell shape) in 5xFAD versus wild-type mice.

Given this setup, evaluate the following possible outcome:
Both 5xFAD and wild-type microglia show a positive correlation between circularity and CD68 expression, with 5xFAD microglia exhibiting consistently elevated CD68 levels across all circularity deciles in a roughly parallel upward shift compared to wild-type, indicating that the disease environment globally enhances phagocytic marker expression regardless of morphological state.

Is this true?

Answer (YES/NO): NO